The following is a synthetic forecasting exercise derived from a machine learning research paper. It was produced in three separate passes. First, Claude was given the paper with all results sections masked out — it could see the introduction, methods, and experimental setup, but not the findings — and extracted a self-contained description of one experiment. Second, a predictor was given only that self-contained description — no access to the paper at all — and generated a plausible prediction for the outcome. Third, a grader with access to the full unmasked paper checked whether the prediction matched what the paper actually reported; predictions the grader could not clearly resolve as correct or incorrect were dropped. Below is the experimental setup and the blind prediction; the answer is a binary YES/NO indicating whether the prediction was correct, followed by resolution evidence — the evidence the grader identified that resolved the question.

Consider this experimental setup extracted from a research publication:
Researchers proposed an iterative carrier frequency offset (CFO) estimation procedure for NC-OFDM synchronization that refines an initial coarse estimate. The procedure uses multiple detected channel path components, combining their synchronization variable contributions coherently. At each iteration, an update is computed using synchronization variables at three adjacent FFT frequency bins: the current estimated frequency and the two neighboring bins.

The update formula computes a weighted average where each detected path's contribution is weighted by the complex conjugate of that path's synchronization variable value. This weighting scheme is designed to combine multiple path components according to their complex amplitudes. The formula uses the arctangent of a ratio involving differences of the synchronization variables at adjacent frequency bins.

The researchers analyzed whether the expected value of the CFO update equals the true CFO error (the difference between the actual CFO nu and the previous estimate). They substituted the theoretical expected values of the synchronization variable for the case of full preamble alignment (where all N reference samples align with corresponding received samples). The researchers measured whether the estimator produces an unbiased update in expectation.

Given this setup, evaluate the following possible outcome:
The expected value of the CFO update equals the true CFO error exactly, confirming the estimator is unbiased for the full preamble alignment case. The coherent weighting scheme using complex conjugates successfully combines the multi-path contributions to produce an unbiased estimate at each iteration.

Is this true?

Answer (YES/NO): YES